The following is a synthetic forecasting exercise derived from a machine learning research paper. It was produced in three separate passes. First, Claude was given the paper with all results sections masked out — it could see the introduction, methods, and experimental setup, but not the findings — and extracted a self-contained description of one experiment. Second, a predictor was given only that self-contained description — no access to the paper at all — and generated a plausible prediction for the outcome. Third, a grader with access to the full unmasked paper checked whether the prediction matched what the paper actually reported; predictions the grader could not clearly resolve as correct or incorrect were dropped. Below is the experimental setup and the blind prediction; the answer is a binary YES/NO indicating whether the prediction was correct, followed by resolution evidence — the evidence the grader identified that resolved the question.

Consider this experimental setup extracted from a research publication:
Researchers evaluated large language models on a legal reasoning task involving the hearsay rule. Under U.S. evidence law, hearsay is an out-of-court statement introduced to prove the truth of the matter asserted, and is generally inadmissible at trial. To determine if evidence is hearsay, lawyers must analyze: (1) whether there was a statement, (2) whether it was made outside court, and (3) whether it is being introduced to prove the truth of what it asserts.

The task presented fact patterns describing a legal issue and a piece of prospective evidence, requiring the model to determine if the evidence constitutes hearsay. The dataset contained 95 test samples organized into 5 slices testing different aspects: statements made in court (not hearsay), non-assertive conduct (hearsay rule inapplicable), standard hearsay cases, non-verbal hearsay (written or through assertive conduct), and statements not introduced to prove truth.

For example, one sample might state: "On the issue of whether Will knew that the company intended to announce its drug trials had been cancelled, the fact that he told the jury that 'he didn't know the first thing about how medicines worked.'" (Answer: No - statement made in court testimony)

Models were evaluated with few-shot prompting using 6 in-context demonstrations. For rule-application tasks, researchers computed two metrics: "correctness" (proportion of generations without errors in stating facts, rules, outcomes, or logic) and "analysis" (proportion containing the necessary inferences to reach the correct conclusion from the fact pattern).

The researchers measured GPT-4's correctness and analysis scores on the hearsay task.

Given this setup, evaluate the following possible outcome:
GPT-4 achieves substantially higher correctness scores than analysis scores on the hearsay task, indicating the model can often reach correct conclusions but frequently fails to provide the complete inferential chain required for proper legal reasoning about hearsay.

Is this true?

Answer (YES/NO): YES